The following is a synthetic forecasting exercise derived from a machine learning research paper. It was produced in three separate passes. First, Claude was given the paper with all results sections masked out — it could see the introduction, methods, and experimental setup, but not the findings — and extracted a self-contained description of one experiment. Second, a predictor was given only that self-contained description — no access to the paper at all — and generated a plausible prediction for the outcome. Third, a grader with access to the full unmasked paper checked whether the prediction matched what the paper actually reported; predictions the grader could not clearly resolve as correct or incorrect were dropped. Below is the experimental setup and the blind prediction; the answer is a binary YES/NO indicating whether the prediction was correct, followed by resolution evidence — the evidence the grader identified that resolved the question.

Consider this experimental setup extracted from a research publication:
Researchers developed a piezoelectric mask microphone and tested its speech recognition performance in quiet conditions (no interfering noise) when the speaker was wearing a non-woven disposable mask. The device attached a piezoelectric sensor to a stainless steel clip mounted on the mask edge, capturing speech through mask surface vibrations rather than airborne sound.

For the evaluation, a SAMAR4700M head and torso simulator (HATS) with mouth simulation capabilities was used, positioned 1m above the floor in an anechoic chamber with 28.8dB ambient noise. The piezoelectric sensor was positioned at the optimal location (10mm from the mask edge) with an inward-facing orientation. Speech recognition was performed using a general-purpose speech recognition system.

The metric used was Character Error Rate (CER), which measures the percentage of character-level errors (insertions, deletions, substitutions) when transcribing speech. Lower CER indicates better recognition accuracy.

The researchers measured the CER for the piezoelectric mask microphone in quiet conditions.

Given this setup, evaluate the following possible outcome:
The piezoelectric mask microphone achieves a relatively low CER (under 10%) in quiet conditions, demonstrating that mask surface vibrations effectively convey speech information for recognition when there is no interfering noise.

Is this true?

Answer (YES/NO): YES